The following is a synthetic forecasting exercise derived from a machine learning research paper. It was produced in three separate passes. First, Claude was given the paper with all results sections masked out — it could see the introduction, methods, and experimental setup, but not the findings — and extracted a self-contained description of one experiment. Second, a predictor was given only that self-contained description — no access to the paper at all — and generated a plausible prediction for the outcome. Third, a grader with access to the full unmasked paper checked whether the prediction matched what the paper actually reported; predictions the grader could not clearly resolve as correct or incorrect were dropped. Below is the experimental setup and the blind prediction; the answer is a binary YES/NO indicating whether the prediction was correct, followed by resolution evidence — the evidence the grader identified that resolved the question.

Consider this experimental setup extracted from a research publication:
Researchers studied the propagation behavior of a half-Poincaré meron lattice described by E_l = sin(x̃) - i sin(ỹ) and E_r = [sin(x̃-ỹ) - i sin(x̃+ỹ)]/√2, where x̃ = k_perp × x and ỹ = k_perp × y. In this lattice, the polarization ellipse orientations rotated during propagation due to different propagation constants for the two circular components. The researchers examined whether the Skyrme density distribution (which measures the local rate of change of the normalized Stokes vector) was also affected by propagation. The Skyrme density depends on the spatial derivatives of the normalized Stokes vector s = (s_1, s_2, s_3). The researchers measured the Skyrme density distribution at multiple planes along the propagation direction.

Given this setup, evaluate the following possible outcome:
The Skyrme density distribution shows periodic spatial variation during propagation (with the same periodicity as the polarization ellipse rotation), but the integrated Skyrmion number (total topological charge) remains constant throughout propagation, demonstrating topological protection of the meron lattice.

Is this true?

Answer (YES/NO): NO